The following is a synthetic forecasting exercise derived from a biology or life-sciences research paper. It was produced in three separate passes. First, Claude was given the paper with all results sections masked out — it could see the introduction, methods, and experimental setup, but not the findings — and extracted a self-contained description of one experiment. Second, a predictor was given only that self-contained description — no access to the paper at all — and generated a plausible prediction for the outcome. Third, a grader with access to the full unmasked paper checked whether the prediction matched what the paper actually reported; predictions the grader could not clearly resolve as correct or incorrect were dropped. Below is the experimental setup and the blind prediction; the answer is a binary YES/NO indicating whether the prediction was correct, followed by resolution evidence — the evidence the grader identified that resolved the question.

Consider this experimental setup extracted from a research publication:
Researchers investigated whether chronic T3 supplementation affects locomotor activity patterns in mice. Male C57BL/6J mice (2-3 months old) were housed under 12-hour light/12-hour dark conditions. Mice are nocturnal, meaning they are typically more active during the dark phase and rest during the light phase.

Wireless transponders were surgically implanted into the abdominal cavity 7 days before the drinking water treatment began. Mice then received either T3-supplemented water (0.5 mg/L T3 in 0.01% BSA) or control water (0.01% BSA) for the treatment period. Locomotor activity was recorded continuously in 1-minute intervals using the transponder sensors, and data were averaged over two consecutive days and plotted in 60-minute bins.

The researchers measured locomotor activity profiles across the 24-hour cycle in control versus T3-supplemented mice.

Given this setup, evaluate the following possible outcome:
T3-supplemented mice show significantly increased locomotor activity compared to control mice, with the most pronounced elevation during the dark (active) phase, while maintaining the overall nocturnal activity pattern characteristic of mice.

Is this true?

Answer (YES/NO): NO